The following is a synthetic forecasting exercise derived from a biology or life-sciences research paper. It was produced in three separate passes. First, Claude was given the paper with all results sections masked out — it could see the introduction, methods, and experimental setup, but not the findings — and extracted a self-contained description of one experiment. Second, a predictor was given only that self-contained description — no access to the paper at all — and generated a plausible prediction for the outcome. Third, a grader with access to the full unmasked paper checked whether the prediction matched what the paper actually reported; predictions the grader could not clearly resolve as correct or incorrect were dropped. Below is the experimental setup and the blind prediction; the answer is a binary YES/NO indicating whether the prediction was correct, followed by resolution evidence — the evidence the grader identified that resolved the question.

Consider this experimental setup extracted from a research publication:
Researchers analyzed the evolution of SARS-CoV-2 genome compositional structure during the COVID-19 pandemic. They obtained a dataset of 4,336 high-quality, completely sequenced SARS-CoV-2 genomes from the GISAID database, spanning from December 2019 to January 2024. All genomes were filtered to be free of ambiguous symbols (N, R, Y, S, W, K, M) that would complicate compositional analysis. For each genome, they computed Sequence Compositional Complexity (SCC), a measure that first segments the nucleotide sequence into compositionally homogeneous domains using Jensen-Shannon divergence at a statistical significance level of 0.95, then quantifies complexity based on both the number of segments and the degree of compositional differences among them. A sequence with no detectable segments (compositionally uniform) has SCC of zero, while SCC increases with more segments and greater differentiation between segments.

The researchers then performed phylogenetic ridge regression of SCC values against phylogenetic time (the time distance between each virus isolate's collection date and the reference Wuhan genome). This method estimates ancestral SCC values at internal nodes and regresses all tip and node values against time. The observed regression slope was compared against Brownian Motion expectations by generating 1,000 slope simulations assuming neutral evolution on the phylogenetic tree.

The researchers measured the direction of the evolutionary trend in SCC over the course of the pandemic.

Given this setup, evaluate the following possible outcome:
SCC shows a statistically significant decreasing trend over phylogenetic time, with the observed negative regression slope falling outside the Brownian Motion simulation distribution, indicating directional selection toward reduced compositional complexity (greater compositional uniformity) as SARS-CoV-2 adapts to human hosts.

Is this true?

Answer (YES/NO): YES